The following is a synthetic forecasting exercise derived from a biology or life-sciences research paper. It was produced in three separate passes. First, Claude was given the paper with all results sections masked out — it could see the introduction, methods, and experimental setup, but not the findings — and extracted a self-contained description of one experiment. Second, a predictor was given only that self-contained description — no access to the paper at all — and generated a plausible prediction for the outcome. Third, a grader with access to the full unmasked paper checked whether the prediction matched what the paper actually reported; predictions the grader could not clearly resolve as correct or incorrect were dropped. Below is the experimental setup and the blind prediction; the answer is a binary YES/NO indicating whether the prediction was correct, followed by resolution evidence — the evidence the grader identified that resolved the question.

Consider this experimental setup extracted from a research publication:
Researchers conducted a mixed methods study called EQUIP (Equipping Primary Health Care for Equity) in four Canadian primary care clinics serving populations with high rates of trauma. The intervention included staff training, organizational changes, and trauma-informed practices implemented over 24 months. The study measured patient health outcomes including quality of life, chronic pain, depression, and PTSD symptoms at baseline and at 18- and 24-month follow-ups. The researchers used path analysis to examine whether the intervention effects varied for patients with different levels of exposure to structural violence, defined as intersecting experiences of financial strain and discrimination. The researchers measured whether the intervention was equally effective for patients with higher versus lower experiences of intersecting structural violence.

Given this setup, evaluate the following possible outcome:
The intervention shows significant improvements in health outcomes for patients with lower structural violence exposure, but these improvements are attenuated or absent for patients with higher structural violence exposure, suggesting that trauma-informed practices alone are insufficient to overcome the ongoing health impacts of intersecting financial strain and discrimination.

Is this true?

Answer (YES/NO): YES